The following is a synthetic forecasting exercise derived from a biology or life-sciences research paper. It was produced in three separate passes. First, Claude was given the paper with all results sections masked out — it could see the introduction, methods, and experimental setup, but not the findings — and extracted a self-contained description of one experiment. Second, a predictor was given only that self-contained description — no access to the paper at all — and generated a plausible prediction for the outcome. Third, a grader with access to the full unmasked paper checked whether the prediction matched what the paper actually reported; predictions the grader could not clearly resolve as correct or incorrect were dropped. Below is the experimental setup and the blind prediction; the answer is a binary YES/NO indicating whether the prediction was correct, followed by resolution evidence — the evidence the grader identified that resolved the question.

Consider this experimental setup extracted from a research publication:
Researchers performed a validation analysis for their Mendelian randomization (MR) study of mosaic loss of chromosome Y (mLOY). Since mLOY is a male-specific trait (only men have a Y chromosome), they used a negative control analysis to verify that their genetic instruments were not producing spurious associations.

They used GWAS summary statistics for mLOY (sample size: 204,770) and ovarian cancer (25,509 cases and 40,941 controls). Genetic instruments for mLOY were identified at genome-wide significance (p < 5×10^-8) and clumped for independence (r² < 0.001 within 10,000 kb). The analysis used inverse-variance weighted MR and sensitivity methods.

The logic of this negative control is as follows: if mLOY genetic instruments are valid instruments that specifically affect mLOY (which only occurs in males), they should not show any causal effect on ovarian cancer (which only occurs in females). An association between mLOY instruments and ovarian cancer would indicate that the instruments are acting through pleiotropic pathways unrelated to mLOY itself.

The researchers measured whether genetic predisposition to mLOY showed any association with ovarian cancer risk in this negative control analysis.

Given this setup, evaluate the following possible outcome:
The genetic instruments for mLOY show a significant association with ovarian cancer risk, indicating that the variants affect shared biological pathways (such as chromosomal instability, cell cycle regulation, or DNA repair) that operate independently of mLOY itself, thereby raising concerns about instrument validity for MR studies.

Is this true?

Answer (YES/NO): NO